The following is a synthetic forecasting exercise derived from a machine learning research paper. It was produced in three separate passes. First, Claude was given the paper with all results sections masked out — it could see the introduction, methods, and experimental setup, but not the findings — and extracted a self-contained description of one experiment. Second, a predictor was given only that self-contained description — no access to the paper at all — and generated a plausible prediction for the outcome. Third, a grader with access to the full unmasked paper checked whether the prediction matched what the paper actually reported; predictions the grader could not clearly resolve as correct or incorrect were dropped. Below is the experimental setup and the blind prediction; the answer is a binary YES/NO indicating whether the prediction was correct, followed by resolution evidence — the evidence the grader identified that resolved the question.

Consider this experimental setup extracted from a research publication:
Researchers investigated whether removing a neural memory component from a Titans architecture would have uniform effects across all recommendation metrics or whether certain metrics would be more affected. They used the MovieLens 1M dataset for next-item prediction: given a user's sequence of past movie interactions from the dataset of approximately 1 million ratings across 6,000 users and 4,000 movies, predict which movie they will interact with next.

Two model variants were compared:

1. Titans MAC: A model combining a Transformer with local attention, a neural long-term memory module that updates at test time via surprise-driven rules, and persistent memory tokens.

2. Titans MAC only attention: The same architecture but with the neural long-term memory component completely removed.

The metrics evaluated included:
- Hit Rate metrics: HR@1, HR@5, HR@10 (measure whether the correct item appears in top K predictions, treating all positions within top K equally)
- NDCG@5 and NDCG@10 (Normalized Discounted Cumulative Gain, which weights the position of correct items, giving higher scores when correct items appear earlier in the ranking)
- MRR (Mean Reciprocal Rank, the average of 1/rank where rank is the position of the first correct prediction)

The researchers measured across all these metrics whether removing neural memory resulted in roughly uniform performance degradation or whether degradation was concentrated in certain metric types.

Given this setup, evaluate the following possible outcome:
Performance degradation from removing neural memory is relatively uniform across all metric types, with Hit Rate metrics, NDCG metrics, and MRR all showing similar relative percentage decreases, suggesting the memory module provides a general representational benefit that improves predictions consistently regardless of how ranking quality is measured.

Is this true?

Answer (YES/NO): NO